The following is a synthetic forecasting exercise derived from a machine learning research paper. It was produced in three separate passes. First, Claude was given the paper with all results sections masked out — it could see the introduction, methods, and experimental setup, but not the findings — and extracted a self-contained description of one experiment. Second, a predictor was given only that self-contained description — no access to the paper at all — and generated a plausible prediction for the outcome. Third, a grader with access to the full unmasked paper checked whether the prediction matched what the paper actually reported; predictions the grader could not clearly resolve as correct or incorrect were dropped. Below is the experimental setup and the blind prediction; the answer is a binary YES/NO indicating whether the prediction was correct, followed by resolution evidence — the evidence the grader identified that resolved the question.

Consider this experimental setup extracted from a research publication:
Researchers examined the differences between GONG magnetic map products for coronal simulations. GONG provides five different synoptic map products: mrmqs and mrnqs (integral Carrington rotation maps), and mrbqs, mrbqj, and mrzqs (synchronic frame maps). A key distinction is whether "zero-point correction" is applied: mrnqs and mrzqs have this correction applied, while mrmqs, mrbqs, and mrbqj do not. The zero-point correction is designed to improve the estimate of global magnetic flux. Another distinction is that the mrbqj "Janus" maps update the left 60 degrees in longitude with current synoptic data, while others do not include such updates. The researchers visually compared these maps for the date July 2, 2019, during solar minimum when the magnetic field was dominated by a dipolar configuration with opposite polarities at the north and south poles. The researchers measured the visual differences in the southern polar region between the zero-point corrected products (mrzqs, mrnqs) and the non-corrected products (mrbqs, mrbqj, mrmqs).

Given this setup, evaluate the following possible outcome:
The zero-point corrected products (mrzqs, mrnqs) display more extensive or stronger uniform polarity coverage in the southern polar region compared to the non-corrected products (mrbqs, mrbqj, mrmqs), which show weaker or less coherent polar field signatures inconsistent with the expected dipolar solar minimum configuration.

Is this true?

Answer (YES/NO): YES